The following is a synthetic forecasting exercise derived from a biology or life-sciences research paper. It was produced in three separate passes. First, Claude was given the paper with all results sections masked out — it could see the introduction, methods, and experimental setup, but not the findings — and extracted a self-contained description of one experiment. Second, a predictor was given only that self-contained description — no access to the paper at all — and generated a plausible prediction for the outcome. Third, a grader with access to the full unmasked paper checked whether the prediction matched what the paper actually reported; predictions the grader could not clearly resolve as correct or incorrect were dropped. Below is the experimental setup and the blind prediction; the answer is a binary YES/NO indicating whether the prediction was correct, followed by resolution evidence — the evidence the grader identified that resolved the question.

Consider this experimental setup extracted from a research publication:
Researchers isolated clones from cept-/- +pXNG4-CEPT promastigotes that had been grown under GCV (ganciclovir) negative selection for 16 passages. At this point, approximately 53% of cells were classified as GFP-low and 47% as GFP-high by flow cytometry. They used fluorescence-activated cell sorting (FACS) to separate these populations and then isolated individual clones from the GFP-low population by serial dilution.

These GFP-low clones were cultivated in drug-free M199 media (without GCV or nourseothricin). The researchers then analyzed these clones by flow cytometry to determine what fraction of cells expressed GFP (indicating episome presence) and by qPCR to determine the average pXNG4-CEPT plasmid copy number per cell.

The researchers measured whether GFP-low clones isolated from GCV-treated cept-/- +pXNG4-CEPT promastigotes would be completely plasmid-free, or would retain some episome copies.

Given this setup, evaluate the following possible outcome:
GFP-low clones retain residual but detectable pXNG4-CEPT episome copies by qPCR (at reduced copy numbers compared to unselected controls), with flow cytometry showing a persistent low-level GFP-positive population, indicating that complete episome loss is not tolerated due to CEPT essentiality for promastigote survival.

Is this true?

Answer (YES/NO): YES